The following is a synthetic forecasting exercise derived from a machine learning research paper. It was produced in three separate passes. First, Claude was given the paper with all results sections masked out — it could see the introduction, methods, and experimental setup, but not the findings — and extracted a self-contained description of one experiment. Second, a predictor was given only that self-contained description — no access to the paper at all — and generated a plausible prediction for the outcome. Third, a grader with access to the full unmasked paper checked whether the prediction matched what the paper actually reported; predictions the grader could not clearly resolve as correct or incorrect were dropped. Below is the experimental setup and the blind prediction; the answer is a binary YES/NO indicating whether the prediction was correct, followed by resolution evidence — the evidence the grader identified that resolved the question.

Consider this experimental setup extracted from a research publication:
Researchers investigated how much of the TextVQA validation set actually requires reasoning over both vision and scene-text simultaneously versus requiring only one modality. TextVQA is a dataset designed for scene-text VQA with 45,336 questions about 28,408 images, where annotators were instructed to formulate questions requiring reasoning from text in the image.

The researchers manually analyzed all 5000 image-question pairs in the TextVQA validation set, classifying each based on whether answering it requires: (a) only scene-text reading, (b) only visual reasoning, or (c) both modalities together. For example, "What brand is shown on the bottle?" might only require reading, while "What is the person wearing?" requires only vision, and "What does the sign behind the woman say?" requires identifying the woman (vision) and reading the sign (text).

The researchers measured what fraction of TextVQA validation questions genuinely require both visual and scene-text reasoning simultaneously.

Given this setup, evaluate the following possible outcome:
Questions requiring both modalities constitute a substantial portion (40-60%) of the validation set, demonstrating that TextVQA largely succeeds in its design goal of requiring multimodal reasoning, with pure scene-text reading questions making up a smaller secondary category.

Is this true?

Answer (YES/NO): NO